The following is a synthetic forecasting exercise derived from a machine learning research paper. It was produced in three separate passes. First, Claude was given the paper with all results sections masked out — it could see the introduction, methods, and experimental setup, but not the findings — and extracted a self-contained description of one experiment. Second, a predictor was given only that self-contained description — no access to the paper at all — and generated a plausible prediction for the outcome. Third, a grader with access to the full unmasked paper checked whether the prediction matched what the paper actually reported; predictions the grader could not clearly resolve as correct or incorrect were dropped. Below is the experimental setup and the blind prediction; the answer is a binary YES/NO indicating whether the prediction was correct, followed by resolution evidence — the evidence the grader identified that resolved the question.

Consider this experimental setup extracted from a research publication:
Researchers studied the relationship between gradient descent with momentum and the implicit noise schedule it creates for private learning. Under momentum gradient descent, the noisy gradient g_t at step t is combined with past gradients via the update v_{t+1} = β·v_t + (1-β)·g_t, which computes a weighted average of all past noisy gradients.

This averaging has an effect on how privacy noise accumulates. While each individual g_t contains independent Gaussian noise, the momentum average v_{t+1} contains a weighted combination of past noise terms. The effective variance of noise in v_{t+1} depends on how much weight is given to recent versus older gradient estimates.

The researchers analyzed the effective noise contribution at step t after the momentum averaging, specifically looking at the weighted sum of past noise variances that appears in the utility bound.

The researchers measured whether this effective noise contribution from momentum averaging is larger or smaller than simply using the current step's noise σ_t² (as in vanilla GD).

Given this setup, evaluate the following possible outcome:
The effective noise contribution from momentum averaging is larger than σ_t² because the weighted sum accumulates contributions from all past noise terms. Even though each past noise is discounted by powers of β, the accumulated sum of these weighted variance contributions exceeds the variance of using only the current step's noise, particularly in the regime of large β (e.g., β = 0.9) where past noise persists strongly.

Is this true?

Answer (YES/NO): NO